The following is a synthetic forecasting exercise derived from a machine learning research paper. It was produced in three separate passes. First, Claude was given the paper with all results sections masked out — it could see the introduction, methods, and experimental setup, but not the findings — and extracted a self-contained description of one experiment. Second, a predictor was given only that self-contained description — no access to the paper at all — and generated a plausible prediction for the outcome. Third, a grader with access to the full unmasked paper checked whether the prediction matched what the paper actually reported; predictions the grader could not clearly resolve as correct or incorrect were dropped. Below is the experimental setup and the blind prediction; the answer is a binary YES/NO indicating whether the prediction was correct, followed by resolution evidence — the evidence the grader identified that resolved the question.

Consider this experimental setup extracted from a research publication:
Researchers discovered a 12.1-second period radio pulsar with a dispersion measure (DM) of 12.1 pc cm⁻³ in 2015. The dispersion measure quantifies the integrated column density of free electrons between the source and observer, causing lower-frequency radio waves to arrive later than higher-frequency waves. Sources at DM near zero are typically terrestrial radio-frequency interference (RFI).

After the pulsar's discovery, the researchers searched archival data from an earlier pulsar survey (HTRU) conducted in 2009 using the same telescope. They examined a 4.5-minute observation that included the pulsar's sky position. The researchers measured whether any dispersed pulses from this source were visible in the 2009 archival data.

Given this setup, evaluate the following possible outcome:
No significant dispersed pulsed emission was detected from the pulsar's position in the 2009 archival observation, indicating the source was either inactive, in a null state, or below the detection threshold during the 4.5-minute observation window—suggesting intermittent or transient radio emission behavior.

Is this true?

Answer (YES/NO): NO